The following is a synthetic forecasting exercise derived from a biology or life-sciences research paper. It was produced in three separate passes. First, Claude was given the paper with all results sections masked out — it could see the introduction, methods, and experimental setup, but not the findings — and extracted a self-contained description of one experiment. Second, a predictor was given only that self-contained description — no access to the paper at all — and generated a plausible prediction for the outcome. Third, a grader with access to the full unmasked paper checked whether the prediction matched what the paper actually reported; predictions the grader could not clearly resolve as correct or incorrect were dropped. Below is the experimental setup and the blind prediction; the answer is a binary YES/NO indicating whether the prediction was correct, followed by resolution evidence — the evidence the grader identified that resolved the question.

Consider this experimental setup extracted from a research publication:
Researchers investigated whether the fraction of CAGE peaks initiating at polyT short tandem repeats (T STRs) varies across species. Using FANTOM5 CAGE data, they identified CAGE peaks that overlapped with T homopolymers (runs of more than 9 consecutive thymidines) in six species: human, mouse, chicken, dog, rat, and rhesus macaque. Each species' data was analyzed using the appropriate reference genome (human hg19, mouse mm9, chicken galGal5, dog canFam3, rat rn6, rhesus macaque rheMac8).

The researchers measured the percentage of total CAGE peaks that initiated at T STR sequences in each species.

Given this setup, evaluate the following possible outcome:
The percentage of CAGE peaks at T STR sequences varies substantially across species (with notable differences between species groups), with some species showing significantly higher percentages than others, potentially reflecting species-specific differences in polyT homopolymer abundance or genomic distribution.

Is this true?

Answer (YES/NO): YES